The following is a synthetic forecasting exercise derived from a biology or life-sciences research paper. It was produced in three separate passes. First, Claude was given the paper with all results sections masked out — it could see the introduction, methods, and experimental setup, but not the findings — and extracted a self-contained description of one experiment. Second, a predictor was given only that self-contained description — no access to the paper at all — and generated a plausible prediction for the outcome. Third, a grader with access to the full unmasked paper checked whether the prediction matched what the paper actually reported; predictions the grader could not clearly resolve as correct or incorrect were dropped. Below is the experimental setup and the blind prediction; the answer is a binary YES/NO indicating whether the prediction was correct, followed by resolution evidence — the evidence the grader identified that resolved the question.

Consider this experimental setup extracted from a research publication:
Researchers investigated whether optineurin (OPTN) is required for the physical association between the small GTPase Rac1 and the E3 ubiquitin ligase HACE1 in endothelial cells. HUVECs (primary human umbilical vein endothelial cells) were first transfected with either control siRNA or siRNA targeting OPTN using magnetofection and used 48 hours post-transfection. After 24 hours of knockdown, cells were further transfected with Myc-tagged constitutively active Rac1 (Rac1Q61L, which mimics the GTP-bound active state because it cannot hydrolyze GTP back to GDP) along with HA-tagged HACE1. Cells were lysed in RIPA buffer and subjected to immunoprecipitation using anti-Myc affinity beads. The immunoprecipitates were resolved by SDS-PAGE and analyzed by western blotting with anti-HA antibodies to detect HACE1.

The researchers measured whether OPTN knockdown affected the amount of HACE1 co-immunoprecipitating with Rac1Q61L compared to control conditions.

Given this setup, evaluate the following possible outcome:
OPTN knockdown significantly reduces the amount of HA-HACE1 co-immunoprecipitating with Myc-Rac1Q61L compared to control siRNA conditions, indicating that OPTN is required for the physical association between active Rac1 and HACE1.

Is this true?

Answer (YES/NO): YES